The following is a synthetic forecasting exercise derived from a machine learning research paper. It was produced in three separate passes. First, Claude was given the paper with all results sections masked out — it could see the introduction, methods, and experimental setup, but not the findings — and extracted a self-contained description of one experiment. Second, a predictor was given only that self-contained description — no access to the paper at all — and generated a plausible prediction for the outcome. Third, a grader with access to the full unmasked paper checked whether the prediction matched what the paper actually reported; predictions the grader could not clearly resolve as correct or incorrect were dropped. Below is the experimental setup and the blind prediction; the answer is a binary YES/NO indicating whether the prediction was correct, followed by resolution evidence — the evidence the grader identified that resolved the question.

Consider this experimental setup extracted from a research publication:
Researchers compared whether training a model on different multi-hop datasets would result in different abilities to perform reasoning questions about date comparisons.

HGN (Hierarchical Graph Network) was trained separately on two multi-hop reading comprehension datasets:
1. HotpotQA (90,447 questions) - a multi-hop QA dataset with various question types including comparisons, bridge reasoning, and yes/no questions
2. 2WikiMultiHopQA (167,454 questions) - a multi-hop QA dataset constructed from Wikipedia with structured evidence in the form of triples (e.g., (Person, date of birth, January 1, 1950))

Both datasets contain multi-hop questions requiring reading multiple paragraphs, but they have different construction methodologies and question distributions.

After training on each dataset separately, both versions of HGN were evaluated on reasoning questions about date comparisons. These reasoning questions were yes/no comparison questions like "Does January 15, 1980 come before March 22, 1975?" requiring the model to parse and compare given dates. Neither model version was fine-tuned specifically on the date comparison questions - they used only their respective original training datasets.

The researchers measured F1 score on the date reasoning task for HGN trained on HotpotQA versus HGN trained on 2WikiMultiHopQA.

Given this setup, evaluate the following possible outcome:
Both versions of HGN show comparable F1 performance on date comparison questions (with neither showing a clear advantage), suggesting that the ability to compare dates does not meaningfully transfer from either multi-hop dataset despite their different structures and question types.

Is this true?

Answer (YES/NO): NO